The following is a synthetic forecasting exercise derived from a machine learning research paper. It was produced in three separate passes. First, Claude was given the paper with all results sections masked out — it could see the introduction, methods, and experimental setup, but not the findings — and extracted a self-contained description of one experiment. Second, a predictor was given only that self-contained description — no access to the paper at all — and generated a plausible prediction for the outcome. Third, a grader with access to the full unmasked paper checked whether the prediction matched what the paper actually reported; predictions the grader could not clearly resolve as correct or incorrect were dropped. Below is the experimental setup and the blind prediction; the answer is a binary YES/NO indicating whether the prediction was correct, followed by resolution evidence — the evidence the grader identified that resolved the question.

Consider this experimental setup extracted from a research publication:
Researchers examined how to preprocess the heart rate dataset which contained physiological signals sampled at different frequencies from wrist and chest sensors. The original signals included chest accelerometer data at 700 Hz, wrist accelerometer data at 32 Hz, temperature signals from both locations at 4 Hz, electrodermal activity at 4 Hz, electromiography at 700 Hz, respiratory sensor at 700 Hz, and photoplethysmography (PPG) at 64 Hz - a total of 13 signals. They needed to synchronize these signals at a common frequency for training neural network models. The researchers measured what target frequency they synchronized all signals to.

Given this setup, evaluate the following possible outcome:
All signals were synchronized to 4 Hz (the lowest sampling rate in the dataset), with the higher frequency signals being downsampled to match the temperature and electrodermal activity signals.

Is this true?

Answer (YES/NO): YES